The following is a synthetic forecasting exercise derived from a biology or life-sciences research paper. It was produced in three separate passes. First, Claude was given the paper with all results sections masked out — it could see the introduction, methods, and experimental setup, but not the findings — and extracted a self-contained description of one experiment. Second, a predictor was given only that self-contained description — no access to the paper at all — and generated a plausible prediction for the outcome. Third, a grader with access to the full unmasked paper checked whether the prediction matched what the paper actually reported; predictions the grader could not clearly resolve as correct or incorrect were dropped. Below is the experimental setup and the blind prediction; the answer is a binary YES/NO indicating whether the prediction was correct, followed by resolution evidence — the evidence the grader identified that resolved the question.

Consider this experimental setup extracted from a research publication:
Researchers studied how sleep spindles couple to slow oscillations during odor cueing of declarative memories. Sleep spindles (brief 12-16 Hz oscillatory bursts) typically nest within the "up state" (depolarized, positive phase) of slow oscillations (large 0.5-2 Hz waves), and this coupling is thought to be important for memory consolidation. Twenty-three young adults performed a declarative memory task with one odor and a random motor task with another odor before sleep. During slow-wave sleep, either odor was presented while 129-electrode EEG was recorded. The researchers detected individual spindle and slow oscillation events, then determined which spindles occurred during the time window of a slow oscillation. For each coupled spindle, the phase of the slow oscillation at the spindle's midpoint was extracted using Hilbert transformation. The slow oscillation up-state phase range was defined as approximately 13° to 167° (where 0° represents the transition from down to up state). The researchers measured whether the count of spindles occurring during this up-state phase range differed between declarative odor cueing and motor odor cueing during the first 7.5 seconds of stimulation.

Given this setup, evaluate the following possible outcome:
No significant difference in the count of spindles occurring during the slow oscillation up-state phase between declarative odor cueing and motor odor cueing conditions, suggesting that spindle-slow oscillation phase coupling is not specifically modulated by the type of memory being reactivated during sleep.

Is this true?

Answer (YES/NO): NO